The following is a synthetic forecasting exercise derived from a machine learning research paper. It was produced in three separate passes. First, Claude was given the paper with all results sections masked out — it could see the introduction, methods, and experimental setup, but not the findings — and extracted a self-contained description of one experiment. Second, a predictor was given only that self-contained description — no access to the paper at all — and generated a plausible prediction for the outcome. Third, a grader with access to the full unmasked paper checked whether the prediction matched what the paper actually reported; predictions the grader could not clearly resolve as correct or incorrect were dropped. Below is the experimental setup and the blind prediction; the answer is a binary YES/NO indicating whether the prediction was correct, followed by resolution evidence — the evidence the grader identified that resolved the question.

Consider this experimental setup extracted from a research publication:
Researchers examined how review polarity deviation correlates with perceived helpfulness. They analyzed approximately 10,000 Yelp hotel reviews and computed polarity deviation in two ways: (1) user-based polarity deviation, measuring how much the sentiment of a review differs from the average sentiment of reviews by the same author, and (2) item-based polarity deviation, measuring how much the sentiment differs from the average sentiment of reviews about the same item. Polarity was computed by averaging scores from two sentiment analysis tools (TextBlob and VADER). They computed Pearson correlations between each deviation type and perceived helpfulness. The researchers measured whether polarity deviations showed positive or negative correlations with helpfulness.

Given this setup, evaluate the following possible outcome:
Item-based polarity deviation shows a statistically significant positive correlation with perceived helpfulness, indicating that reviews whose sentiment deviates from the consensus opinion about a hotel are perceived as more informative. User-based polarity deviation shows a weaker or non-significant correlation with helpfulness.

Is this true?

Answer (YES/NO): NO